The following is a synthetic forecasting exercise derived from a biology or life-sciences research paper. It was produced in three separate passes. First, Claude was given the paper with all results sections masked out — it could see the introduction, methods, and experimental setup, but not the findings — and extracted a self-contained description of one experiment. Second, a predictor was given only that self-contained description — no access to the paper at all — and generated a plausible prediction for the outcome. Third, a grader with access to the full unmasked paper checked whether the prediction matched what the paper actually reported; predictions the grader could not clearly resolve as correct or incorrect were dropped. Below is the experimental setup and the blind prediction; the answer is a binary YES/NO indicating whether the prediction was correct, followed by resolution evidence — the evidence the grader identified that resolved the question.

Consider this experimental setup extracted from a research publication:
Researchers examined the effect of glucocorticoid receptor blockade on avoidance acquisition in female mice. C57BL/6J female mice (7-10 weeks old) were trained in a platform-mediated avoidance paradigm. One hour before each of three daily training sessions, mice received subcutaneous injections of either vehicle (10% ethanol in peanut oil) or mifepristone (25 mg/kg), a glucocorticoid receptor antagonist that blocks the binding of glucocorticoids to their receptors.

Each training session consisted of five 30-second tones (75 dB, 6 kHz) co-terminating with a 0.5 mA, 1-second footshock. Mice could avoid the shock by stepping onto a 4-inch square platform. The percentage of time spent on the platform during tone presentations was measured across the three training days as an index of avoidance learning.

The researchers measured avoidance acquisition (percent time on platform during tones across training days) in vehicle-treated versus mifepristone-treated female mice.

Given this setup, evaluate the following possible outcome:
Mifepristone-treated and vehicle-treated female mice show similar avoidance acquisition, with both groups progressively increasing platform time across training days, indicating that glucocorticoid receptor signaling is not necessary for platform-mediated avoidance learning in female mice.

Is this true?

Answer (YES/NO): YES